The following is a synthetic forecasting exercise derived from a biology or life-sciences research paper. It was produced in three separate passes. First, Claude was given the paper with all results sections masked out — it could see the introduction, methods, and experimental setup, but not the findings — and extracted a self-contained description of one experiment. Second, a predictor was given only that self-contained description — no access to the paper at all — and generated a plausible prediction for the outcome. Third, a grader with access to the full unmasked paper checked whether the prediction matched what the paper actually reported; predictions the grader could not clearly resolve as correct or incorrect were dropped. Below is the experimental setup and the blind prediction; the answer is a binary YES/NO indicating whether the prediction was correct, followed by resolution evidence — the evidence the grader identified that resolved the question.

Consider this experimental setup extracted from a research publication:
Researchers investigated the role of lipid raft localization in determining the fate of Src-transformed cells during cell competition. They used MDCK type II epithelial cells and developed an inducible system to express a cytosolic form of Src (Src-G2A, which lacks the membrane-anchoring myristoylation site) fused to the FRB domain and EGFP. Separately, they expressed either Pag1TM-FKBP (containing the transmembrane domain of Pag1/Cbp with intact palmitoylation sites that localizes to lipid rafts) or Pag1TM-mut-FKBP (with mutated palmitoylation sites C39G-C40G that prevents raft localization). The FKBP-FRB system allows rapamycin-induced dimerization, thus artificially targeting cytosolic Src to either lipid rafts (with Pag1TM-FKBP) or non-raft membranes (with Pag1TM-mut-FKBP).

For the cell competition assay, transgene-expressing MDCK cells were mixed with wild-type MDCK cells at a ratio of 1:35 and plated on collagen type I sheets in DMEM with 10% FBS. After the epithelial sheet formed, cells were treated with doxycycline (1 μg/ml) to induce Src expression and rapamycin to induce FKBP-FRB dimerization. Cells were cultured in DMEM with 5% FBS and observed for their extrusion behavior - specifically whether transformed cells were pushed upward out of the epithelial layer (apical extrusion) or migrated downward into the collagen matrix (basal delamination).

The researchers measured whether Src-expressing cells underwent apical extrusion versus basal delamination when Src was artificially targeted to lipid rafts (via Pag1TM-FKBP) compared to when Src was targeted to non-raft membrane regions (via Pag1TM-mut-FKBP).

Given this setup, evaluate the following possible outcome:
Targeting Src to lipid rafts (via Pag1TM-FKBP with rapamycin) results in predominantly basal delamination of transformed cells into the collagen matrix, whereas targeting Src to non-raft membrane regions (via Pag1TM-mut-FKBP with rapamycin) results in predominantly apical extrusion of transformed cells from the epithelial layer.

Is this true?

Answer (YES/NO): YES